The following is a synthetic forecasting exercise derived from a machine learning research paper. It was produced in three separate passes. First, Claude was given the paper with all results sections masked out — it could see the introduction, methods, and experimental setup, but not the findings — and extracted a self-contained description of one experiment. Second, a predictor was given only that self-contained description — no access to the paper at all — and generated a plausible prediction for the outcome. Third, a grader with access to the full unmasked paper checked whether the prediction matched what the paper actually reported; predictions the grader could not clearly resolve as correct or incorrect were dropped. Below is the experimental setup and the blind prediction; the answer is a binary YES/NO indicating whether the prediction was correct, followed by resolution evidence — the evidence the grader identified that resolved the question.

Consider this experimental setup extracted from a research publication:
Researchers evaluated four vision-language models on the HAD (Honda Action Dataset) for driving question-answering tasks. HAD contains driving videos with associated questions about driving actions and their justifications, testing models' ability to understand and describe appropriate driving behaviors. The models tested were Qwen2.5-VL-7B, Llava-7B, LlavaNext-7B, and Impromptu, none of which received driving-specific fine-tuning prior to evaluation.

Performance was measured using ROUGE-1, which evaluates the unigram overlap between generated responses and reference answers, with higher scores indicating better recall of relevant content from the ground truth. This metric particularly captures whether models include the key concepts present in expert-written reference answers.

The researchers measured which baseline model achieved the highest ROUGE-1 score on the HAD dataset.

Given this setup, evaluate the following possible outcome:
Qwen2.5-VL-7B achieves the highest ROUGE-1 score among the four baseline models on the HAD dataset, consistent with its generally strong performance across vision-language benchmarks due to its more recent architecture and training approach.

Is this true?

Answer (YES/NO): NO